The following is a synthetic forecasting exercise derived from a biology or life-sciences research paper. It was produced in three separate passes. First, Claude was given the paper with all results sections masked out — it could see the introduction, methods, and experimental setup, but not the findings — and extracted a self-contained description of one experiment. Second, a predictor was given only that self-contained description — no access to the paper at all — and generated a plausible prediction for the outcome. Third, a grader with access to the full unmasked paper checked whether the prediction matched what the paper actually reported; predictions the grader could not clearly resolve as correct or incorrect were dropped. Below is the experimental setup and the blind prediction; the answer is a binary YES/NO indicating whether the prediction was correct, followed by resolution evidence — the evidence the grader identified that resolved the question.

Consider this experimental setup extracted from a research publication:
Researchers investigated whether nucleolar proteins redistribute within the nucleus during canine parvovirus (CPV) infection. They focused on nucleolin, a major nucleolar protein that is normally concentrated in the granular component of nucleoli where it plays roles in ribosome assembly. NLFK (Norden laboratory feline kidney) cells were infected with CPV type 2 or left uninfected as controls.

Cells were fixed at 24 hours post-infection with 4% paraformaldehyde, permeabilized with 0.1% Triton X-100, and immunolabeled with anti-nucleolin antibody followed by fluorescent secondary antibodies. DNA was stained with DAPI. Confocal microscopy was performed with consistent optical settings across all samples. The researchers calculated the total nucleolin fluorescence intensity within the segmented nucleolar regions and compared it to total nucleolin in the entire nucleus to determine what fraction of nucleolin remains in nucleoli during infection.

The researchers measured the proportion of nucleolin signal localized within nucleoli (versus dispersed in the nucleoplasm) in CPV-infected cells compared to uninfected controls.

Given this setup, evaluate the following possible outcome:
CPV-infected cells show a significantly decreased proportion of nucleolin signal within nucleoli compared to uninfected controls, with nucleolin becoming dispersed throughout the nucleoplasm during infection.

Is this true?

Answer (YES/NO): YES